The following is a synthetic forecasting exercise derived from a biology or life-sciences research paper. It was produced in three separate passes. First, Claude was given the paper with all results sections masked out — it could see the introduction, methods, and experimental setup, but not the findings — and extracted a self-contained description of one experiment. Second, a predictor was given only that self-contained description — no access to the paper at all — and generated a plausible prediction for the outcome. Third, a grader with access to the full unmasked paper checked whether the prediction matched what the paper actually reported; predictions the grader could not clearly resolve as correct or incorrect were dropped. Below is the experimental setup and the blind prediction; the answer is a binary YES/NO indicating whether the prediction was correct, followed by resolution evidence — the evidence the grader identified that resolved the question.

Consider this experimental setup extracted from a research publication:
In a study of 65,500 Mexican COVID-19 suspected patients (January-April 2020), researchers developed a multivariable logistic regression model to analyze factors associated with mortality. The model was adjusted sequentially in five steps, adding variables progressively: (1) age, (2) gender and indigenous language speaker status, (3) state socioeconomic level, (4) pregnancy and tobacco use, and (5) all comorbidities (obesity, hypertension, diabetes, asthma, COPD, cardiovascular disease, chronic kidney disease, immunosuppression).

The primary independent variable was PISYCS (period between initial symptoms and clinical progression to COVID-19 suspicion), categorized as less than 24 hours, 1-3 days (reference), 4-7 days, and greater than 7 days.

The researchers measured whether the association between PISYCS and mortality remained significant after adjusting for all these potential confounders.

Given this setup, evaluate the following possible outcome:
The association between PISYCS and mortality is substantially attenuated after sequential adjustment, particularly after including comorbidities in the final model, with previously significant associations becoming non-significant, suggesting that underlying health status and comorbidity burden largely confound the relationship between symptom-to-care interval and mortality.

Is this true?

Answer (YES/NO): NO